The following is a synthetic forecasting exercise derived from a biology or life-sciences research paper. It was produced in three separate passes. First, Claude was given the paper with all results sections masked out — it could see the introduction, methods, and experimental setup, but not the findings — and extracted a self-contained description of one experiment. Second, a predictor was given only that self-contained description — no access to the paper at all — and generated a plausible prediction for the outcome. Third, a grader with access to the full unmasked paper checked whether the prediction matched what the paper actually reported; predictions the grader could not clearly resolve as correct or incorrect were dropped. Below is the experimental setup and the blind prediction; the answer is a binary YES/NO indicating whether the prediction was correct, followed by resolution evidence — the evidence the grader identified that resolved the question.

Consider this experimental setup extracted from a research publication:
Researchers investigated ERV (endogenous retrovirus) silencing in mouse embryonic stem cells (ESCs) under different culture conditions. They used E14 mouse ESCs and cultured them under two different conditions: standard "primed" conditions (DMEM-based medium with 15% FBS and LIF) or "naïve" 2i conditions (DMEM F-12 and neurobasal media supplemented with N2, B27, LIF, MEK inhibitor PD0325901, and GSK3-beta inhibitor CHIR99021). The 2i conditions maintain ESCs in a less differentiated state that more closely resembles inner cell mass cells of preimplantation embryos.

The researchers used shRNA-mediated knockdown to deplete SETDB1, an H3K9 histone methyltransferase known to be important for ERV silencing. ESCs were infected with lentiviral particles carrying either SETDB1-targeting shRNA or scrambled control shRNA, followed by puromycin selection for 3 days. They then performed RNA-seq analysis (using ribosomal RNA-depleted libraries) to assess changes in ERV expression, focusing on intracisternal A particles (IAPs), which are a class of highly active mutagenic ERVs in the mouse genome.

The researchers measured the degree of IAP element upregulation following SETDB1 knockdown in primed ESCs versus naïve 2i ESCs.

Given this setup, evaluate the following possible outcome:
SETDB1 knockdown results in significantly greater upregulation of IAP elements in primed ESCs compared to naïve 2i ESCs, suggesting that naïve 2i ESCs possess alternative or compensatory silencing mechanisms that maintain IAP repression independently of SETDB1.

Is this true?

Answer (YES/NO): NO